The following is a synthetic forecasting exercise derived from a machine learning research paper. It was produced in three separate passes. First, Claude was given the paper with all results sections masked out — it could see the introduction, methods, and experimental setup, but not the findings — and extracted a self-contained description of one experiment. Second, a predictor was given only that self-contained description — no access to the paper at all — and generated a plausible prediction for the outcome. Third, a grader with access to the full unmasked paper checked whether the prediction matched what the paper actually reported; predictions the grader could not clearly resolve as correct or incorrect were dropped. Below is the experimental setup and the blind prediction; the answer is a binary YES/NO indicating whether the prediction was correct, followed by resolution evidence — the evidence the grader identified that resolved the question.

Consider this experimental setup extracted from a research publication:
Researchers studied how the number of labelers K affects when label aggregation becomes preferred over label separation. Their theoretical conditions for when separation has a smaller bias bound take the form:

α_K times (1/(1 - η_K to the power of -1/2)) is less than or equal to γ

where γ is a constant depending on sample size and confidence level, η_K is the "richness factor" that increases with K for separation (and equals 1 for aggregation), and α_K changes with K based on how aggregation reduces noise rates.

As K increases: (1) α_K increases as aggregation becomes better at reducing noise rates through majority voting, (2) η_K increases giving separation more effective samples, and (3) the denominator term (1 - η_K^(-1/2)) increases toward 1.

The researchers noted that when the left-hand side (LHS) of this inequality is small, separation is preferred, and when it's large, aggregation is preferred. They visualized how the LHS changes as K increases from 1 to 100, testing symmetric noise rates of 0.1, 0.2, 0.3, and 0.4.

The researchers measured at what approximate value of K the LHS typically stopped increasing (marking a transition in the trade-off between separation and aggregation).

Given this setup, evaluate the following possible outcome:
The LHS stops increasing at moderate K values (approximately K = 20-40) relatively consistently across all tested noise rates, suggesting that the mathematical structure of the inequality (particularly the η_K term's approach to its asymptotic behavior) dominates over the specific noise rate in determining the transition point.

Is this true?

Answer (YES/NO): NO